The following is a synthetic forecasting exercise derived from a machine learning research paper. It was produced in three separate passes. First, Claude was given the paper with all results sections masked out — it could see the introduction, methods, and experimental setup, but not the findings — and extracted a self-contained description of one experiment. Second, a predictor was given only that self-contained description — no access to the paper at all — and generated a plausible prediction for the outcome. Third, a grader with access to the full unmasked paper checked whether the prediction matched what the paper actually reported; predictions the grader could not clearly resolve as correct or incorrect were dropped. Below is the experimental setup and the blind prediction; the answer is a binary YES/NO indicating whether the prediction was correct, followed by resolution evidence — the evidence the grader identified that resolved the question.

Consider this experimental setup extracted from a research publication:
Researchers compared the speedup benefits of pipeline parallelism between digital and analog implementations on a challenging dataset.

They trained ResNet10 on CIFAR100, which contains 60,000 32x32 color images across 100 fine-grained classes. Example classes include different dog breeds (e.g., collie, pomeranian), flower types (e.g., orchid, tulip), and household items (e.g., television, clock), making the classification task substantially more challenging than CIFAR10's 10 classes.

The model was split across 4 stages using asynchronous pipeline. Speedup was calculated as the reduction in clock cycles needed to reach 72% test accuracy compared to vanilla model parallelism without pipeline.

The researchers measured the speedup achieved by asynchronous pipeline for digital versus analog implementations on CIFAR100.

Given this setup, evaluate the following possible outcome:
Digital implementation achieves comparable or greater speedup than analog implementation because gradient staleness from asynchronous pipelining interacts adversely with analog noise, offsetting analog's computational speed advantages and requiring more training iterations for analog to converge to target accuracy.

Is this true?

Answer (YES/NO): YES